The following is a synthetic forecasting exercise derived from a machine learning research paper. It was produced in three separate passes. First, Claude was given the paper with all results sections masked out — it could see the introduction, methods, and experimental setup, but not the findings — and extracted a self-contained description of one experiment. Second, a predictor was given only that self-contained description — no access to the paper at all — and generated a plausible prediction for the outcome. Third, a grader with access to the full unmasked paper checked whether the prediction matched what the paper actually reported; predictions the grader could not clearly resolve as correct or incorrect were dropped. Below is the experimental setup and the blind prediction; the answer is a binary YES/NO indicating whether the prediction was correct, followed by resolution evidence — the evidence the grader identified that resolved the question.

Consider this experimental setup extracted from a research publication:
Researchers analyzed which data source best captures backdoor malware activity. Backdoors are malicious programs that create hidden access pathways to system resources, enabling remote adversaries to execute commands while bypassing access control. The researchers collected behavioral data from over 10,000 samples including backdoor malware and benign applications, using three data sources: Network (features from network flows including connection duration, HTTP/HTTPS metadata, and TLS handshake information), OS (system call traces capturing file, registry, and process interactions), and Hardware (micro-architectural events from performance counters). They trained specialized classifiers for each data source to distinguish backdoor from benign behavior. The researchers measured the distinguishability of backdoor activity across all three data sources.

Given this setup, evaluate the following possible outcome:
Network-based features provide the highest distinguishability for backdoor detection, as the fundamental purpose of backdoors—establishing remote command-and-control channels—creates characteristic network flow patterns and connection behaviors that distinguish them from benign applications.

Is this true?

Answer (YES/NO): YES